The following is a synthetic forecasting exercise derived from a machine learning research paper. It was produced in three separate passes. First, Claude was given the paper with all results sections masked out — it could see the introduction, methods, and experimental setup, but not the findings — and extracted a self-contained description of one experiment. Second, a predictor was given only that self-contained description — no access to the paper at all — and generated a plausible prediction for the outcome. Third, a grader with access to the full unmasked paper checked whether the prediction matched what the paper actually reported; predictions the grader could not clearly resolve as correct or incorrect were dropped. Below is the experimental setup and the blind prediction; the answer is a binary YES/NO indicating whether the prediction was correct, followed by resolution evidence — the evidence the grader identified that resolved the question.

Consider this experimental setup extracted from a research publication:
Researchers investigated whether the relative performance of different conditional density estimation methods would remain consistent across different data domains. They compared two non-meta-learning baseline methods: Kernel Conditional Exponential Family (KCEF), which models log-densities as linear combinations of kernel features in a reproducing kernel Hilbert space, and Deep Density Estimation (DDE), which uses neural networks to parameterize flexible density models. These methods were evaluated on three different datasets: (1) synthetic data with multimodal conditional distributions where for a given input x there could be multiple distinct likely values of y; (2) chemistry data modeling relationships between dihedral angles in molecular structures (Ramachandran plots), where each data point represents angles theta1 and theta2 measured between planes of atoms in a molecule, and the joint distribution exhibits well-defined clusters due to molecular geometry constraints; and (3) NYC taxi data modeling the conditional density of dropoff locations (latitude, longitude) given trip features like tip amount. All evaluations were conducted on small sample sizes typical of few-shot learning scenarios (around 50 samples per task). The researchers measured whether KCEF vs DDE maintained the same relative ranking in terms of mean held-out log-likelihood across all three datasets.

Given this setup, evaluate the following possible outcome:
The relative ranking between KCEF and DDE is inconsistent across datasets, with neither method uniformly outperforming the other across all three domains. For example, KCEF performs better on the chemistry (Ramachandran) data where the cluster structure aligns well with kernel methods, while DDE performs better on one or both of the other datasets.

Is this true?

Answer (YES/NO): NO